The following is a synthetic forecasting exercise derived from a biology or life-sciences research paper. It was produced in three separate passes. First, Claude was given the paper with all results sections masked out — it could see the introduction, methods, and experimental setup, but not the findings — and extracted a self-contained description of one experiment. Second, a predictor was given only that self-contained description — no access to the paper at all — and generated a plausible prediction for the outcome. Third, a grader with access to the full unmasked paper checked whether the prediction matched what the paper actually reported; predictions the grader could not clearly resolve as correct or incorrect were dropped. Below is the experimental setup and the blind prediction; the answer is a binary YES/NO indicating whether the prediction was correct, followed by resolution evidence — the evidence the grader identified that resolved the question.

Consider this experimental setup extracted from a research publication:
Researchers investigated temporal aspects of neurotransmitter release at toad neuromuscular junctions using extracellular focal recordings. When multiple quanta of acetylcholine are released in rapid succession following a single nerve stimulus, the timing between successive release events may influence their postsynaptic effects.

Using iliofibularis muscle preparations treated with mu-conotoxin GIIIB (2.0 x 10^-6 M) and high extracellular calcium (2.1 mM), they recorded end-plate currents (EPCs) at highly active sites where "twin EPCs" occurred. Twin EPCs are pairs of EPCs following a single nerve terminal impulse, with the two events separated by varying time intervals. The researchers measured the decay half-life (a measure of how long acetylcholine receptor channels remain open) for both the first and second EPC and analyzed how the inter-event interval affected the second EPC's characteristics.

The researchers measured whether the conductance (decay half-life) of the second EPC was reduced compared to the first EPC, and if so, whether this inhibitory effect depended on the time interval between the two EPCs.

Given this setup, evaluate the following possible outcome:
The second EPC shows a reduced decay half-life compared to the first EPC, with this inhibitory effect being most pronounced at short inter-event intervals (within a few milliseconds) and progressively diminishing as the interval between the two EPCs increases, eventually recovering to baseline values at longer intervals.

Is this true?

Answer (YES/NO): YES